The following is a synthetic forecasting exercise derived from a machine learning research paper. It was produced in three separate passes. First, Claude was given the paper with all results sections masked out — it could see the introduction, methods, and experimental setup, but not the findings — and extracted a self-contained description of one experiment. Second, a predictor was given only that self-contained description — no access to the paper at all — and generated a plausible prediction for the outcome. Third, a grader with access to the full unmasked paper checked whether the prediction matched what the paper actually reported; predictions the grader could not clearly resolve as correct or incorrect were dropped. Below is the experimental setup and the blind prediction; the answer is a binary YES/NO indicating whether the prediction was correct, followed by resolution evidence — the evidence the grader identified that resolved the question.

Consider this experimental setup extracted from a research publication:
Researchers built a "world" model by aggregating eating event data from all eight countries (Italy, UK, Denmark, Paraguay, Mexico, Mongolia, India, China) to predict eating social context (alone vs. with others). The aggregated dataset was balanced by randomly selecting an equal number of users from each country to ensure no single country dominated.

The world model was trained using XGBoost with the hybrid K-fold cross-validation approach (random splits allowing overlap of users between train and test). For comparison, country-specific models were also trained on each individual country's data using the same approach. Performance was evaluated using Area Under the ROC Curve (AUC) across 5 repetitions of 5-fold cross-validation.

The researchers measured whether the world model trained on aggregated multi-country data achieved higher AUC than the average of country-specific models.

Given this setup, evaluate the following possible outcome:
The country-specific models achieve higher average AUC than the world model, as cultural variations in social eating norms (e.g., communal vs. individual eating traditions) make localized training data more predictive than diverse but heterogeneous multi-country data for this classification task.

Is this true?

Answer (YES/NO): NO